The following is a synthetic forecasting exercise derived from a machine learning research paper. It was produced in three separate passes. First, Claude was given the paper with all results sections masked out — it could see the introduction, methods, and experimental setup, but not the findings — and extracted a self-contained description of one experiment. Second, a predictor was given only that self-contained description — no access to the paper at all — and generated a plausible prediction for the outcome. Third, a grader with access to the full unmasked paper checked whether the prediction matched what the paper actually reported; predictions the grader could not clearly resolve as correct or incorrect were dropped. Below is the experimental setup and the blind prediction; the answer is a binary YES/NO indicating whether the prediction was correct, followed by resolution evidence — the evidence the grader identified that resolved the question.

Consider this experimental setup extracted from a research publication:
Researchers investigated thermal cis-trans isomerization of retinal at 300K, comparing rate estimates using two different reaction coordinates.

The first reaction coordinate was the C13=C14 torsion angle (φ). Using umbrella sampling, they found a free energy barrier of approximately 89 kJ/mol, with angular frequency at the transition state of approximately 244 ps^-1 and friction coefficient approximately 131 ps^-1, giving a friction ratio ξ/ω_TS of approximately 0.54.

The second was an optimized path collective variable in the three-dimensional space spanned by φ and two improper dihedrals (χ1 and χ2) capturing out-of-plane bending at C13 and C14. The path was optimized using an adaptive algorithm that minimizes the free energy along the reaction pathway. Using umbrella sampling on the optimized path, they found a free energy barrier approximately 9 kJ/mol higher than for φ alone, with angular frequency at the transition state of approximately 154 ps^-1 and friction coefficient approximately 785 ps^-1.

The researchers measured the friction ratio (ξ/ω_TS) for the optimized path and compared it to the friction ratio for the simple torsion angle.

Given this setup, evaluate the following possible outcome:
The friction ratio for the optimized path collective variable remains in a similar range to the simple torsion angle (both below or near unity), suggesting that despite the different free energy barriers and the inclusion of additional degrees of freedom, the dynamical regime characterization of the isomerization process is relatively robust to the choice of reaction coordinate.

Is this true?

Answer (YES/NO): NO